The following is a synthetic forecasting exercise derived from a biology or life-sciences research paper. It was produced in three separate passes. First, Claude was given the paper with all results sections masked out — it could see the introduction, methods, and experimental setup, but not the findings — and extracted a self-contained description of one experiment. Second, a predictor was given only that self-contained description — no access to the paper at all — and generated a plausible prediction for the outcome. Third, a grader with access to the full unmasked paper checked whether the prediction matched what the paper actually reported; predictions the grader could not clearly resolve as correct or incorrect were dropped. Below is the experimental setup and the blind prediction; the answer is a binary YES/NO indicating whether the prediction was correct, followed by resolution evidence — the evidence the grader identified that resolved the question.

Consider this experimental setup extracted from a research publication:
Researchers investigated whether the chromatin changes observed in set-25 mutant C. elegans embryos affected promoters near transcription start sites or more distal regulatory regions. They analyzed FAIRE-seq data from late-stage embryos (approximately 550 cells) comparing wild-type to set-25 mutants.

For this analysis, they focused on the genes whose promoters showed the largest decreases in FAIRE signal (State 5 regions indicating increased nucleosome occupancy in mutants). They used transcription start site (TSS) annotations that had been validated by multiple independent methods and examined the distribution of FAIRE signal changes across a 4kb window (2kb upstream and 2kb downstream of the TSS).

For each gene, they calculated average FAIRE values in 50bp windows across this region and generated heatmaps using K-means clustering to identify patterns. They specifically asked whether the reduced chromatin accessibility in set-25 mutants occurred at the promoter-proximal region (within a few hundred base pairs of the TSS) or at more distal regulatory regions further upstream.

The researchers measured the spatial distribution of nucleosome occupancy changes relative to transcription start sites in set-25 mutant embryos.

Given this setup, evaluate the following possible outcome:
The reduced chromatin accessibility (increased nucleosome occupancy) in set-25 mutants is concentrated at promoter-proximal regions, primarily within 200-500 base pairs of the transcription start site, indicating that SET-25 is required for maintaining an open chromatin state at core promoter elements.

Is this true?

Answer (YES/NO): YES